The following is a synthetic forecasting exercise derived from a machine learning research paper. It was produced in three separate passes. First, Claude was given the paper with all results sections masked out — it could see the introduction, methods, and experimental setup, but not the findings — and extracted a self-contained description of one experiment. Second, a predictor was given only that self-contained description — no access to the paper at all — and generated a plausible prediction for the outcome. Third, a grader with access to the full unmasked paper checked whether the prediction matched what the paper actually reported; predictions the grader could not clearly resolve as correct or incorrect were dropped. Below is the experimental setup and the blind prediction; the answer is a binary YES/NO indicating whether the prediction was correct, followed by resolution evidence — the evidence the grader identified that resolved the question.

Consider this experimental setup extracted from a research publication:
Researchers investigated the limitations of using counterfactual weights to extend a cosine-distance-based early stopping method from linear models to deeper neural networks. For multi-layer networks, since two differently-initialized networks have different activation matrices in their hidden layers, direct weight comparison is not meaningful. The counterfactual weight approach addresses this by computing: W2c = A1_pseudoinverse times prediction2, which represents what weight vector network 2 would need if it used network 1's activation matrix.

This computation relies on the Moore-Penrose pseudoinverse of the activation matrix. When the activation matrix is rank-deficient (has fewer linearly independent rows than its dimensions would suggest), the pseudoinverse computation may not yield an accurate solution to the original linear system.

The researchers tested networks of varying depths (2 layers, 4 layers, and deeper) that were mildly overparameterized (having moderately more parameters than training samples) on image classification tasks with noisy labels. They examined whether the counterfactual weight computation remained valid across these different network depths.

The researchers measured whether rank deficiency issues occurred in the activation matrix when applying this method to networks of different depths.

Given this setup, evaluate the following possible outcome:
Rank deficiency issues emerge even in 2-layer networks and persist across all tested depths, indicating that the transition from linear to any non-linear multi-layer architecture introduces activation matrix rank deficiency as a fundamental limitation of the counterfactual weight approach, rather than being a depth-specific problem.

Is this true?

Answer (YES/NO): NO